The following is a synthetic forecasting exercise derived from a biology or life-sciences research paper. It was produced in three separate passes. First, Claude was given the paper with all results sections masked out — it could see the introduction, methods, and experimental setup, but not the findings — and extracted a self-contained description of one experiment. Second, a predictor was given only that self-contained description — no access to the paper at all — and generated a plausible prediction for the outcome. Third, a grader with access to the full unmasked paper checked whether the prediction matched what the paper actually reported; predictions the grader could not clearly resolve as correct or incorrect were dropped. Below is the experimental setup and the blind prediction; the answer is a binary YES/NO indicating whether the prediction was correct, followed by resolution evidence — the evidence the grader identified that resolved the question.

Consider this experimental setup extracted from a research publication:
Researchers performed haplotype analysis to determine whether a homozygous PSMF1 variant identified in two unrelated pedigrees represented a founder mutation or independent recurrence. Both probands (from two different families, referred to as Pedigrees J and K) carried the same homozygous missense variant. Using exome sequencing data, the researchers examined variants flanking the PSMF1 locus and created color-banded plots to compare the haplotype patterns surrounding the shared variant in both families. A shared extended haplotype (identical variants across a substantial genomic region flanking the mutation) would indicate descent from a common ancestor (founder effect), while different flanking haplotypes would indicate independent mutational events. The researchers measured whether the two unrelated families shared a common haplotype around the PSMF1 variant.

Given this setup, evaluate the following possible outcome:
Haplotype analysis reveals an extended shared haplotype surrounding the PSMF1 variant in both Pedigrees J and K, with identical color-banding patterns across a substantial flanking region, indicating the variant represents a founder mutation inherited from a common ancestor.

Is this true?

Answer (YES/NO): NO